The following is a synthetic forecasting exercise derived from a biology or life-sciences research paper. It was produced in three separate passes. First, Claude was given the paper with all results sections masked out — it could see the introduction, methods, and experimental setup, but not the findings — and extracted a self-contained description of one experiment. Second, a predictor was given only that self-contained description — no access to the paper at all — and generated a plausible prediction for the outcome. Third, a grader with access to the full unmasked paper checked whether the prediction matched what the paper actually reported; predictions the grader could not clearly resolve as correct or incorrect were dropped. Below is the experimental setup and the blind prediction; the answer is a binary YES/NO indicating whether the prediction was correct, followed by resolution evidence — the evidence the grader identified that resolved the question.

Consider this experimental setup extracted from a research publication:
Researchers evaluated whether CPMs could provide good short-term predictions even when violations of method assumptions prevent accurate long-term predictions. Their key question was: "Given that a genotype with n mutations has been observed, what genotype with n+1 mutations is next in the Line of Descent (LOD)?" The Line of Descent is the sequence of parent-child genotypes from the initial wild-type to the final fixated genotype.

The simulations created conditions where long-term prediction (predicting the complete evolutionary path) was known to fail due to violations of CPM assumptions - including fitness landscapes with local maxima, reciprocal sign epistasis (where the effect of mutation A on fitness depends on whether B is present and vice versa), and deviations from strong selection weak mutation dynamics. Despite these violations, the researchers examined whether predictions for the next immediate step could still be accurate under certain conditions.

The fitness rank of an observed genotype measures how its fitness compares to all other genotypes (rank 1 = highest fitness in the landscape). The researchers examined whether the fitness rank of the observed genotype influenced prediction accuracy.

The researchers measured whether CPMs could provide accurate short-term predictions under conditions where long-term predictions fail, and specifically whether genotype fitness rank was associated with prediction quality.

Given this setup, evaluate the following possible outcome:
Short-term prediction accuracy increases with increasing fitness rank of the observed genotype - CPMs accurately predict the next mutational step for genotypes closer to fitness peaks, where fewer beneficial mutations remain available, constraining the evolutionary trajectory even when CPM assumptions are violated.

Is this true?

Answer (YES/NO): NO